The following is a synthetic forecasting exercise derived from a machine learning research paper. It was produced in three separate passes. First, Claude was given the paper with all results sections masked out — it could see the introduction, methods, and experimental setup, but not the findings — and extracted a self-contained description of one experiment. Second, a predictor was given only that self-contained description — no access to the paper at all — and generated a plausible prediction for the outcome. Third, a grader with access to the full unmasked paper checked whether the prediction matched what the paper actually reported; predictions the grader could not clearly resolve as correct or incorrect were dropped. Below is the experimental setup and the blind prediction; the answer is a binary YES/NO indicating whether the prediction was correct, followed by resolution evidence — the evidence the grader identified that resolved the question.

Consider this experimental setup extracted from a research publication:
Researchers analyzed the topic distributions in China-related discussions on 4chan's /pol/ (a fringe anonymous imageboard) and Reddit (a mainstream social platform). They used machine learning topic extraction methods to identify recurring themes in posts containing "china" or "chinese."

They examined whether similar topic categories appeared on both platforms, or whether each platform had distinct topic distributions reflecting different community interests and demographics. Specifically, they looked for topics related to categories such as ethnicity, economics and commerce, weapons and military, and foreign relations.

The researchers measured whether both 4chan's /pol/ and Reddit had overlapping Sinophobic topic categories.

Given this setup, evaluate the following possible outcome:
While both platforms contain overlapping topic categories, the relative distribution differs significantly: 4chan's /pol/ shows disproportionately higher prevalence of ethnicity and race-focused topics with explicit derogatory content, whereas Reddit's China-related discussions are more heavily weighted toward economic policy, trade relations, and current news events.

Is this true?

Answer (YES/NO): NO